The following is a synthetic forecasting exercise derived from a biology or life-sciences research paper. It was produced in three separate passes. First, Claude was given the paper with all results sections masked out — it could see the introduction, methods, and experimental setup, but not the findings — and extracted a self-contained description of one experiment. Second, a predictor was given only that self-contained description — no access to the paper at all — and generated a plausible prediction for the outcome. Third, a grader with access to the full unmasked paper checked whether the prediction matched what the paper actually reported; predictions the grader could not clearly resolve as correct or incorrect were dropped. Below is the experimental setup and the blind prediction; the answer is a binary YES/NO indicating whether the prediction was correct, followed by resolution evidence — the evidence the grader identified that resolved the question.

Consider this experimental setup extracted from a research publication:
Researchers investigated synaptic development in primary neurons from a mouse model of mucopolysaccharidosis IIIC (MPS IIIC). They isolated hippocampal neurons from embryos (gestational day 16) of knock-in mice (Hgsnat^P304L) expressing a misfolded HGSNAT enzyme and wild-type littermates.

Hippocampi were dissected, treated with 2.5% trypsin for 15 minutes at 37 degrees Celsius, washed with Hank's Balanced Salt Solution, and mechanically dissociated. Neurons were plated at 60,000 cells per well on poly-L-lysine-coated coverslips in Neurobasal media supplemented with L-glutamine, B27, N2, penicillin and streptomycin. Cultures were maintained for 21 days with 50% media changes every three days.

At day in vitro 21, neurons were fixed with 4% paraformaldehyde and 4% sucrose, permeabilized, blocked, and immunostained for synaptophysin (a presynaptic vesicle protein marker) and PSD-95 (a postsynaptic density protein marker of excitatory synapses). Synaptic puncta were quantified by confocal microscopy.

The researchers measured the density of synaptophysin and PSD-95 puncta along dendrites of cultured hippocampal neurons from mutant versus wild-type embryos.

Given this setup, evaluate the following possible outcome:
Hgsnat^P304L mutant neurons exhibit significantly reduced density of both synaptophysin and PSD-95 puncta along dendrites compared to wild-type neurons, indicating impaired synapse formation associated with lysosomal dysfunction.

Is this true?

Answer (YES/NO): YES